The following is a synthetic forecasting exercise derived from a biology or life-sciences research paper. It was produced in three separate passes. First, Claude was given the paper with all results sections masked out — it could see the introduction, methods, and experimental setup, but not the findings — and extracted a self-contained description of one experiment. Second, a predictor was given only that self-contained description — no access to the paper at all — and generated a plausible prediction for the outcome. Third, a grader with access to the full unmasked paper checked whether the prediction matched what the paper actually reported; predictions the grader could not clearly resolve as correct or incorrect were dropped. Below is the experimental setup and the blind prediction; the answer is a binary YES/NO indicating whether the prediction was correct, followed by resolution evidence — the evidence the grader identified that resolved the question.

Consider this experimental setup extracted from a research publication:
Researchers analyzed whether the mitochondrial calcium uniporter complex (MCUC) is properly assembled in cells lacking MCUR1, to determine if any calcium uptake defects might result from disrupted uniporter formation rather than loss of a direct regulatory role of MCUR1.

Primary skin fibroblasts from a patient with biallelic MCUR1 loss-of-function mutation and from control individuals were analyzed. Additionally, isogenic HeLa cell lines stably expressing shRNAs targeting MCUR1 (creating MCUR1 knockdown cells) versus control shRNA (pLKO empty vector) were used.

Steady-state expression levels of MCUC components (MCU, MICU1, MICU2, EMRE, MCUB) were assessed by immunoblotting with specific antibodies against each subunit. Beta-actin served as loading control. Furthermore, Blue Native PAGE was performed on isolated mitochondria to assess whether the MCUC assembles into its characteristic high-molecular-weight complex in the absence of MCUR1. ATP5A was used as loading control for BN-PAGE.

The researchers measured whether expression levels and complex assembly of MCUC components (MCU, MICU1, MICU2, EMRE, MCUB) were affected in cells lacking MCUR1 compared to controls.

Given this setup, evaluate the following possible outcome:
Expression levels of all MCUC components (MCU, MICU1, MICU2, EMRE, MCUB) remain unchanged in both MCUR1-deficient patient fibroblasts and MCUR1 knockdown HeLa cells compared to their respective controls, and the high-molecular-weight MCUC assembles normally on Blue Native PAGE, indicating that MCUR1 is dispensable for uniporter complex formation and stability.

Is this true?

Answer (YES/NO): YES